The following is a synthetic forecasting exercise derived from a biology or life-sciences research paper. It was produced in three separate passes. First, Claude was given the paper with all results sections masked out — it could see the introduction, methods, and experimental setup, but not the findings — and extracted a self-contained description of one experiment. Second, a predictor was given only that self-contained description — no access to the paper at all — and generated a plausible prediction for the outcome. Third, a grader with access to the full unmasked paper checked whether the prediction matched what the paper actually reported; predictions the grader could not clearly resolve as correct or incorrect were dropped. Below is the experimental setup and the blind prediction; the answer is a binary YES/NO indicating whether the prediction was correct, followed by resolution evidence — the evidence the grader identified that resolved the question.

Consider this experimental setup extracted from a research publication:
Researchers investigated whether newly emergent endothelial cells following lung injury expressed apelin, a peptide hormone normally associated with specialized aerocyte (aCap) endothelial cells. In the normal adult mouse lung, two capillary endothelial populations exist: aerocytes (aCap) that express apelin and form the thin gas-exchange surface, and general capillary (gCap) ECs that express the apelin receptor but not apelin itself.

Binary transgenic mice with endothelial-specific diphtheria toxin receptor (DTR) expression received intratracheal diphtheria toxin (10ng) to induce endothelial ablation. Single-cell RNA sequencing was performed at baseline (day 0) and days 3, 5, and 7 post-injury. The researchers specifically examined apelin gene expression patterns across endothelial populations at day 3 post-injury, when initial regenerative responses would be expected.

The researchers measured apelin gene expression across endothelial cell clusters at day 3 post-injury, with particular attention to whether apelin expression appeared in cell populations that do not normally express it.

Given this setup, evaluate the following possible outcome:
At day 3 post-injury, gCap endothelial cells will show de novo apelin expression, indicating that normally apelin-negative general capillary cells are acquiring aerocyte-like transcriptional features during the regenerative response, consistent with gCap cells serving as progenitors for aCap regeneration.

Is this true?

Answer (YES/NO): NO